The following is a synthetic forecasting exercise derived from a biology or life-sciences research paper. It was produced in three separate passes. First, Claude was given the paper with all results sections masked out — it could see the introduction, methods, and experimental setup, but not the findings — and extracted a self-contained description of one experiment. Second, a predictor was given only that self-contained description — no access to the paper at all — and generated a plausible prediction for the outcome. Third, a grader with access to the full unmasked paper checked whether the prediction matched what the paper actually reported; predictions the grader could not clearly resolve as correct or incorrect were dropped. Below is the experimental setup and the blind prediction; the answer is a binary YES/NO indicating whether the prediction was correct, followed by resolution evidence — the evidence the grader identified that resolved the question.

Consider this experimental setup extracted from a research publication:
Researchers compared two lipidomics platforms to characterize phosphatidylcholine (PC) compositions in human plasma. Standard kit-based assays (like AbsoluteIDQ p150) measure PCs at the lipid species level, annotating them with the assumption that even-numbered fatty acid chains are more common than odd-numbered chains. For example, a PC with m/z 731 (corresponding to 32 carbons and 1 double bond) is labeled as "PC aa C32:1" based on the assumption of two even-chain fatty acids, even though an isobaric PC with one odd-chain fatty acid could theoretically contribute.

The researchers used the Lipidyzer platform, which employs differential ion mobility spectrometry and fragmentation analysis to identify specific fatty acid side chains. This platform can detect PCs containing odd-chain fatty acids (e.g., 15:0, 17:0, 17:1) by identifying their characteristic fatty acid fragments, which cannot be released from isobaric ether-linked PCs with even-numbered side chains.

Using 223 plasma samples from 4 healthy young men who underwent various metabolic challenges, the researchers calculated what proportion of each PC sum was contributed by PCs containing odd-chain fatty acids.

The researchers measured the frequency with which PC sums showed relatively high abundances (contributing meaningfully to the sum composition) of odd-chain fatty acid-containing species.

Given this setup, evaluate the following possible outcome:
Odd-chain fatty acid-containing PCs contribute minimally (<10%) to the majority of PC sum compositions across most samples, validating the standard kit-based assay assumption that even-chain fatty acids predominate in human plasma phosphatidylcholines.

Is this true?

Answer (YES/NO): NO